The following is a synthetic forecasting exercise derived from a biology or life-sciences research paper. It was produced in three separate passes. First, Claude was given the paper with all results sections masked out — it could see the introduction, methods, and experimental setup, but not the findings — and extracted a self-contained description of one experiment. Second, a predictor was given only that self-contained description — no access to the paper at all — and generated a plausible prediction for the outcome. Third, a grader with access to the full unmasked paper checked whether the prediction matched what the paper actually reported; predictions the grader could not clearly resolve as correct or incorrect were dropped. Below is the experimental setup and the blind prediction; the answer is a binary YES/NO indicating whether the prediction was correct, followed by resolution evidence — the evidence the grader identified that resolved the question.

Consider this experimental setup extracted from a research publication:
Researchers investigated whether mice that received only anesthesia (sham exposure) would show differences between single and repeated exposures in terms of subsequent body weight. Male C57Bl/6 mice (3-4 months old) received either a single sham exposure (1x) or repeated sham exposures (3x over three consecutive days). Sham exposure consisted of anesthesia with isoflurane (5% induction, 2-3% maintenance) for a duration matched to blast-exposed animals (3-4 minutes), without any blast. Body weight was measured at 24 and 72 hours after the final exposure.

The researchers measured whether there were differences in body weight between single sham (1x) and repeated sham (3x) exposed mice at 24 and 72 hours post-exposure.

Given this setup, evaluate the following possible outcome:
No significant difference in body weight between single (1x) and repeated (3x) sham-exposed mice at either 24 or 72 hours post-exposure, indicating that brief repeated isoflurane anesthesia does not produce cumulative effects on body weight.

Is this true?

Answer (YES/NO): YES